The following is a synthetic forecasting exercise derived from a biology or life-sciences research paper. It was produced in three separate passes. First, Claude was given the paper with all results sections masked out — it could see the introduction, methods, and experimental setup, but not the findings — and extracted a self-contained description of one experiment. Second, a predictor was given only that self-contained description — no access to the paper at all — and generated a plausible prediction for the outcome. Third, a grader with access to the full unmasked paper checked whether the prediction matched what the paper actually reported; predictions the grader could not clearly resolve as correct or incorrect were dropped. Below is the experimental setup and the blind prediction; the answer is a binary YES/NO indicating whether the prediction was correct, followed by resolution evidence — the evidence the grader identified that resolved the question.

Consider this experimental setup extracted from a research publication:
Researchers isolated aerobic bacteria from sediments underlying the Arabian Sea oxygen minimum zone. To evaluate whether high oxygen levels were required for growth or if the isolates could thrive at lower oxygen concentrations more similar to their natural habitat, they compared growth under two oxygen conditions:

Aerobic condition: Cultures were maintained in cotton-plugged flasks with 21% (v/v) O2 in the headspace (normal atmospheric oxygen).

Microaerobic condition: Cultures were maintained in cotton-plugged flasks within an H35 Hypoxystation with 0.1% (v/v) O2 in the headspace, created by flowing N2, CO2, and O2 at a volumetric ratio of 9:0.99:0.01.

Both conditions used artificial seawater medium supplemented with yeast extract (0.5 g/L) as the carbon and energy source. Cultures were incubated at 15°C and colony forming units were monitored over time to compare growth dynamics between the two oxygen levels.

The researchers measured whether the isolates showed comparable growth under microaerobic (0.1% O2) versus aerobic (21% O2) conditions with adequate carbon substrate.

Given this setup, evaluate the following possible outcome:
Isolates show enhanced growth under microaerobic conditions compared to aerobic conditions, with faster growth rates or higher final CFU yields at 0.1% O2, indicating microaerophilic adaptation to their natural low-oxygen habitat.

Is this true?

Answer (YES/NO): NO